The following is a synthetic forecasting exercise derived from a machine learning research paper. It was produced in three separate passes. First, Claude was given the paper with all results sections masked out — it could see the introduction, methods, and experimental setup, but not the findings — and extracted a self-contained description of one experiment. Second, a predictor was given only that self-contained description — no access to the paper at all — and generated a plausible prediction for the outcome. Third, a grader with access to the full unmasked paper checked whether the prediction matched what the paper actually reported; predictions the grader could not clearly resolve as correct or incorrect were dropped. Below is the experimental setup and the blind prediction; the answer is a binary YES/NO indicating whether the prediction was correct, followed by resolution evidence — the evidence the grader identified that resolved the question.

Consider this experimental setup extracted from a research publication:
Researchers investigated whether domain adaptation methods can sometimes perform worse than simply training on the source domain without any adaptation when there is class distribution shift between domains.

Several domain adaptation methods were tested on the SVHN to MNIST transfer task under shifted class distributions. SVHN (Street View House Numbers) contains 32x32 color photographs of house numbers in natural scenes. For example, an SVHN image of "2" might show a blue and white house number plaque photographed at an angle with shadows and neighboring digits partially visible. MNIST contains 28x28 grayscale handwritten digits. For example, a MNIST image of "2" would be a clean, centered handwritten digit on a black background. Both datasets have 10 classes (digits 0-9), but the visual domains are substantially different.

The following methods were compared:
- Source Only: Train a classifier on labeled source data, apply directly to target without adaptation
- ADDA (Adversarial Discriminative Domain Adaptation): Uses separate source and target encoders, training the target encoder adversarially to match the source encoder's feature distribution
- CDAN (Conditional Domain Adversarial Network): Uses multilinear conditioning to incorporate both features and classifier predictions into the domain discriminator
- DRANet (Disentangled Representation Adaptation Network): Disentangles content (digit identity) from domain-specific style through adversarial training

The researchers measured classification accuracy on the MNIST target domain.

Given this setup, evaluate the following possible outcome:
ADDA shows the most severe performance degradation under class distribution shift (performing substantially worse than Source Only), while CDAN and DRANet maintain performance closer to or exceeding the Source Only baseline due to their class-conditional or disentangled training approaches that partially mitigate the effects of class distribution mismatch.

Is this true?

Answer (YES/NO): NO